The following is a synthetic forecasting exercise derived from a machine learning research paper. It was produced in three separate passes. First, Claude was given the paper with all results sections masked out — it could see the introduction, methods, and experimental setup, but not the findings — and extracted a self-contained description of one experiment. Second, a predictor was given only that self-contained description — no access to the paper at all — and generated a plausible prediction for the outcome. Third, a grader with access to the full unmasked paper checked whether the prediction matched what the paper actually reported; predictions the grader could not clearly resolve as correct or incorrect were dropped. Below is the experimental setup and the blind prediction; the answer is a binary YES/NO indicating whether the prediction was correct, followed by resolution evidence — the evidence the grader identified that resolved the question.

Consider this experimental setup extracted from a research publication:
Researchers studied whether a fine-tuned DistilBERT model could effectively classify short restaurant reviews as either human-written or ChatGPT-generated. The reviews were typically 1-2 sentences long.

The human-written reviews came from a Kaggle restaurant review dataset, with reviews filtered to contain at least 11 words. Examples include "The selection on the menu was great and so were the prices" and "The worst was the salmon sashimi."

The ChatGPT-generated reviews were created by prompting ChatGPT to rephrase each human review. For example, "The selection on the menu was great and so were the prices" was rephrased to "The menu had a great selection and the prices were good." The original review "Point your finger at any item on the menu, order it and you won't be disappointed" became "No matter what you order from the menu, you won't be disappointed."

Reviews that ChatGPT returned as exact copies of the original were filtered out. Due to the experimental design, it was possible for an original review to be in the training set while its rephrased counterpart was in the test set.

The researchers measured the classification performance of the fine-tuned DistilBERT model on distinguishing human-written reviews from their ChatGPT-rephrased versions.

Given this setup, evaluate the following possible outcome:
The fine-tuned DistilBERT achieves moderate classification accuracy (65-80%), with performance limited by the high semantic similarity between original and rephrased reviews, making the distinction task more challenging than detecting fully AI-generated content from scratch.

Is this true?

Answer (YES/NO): YES